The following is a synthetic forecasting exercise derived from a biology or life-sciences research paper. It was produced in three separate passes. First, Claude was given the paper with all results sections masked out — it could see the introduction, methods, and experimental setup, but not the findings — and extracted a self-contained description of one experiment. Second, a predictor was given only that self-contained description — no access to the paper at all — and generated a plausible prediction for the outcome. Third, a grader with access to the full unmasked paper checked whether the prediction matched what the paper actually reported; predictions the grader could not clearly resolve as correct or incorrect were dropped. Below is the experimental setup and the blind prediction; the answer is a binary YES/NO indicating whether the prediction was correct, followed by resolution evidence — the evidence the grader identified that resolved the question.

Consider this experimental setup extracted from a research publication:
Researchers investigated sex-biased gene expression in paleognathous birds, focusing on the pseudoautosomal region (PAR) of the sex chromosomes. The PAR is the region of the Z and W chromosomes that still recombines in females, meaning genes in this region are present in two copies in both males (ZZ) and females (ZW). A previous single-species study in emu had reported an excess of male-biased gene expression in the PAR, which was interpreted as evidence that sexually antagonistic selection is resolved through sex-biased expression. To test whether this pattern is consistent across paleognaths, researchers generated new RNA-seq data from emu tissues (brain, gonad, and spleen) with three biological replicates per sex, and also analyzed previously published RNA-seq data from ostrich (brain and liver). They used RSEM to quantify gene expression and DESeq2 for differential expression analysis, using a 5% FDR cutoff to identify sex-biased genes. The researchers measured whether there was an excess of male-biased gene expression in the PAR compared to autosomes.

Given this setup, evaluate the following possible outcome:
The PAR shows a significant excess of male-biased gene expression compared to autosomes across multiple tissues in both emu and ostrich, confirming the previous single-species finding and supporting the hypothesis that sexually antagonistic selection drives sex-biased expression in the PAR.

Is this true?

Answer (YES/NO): NO